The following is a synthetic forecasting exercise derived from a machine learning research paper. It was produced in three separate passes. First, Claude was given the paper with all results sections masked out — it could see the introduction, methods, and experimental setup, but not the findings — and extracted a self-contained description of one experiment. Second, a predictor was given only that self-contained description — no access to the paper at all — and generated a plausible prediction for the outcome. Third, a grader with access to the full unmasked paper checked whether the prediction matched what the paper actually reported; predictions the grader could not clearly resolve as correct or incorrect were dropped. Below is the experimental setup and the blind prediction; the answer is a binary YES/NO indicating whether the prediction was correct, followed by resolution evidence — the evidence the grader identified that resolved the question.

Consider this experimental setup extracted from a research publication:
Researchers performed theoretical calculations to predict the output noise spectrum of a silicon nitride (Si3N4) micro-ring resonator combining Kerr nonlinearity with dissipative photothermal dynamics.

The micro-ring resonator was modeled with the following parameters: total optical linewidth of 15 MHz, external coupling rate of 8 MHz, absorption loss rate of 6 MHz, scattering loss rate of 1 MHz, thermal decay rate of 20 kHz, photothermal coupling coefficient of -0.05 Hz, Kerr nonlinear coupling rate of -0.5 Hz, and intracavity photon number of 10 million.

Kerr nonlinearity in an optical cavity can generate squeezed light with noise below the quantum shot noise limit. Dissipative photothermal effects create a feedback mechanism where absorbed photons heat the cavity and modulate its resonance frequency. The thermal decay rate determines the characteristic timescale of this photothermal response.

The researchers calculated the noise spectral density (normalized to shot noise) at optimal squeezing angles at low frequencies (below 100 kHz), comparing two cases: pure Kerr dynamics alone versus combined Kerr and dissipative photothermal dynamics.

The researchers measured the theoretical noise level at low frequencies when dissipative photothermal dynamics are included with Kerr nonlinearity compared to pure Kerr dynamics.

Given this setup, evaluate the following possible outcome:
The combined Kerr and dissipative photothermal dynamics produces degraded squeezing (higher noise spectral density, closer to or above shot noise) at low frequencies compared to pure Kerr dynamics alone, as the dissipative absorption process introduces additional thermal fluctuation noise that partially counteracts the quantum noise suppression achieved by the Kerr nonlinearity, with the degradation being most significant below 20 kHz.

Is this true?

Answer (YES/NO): YES